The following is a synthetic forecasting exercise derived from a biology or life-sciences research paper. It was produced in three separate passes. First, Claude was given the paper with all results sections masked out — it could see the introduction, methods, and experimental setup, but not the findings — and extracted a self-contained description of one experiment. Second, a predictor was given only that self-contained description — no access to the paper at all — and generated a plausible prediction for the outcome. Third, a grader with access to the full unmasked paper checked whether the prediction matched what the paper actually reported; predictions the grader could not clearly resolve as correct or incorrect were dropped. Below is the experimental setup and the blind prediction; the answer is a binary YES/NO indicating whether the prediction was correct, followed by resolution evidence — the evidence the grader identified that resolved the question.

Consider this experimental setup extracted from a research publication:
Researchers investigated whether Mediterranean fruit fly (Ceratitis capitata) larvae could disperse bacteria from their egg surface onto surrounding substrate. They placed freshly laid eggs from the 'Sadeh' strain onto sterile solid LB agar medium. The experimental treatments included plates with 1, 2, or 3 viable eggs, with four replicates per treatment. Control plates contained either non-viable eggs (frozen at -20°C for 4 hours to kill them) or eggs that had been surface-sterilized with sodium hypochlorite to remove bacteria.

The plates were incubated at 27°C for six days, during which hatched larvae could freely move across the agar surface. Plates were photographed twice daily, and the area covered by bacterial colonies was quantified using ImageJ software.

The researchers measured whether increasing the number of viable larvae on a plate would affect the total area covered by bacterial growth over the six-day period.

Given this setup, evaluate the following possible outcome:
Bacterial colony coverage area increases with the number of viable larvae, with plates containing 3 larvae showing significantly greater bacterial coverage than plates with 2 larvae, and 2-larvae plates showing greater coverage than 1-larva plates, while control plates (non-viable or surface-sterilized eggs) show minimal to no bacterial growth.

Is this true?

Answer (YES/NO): NO